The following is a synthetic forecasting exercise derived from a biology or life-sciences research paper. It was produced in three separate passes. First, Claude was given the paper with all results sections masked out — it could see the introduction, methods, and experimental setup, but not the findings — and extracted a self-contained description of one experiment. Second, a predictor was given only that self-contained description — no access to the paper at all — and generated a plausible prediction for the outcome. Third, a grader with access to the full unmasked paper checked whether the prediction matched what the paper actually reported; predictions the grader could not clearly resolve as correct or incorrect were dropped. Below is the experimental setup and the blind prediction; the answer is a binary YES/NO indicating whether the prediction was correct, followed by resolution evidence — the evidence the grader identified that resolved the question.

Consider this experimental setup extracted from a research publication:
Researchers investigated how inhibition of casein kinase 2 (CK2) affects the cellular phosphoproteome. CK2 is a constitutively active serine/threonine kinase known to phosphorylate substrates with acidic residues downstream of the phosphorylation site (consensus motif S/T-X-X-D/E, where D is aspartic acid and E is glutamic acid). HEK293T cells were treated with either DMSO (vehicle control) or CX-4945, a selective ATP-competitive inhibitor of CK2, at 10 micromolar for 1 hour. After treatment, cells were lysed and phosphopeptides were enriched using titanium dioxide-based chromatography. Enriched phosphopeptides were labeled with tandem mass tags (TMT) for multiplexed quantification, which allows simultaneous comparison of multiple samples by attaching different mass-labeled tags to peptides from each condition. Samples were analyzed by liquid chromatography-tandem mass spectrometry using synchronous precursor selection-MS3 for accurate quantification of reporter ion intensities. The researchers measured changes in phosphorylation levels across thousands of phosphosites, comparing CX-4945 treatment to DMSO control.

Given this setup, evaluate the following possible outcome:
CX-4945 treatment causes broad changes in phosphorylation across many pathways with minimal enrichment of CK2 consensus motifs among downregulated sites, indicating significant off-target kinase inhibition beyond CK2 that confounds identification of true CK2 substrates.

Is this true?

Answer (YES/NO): NO